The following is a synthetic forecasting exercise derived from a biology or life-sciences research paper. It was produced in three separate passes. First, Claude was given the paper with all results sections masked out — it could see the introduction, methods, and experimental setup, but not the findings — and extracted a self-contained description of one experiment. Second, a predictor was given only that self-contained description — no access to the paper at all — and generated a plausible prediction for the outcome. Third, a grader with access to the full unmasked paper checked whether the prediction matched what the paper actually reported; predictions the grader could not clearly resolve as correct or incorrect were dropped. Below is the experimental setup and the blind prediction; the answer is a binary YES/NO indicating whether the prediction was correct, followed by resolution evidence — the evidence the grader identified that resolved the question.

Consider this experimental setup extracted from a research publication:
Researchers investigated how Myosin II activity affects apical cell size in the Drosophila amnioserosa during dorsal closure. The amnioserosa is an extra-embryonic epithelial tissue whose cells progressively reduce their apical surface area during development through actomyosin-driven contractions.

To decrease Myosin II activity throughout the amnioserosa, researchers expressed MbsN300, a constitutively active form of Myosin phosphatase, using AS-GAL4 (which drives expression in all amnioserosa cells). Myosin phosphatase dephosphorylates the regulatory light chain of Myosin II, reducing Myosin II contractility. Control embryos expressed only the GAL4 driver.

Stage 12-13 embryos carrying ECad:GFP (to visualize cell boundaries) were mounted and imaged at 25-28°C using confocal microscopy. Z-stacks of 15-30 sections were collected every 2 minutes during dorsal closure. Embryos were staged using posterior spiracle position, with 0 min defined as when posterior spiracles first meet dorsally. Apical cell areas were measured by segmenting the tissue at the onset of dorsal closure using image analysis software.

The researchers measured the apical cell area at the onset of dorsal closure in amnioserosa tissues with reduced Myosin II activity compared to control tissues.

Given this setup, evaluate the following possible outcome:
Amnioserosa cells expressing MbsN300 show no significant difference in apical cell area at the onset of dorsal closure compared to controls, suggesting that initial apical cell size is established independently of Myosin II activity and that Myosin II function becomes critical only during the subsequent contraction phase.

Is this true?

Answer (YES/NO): NO